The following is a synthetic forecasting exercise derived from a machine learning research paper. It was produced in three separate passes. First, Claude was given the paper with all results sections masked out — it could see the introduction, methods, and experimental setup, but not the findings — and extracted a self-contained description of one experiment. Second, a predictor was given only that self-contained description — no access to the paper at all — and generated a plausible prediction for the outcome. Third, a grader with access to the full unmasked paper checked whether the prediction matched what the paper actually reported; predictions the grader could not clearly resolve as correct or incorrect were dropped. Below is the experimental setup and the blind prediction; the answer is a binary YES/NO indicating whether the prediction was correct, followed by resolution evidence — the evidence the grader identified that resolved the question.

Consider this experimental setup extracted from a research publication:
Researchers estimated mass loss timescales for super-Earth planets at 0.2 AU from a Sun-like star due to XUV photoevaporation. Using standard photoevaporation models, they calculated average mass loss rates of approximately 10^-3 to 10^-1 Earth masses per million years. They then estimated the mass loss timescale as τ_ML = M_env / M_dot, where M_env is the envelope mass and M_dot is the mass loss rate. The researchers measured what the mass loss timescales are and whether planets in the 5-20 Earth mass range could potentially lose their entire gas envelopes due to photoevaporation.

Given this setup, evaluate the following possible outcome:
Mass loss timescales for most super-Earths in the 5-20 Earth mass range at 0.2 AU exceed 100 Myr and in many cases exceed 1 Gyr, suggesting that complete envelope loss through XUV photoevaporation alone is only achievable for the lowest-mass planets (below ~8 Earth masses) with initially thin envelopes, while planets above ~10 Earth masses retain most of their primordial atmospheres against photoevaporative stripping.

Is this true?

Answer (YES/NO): NO